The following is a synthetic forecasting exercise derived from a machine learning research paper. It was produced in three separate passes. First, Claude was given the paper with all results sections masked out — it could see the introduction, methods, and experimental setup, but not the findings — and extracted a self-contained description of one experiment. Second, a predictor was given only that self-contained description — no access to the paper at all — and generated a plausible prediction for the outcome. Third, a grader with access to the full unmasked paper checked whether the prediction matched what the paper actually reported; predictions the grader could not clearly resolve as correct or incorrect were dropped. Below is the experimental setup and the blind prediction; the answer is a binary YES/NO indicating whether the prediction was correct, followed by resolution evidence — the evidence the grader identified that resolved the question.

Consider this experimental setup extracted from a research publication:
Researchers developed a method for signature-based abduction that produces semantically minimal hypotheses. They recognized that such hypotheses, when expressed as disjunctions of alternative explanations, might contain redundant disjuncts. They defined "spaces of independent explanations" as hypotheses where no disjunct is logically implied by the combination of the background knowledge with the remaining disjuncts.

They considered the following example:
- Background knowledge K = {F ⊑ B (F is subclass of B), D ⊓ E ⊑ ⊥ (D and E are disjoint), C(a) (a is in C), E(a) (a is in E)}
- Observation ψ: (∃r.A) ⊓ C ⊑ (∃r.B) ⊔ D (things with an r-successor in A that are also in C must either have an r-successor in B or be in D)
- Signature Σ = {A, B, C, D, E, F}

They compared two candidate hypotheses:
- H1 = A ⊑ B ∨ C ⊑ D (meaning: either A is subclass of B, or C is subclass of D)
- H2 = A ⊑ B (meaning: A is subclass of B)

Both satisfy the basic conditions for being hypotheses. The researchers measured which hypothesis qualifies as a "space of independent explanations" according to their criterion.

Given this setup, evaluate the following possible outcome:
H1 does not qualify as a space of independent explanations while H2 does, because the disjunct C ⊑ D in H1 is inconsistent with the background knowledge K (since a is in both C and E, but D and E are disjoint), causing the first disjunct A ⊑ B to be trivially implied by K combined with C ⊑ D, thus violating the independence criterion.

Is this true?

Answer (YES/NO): YES